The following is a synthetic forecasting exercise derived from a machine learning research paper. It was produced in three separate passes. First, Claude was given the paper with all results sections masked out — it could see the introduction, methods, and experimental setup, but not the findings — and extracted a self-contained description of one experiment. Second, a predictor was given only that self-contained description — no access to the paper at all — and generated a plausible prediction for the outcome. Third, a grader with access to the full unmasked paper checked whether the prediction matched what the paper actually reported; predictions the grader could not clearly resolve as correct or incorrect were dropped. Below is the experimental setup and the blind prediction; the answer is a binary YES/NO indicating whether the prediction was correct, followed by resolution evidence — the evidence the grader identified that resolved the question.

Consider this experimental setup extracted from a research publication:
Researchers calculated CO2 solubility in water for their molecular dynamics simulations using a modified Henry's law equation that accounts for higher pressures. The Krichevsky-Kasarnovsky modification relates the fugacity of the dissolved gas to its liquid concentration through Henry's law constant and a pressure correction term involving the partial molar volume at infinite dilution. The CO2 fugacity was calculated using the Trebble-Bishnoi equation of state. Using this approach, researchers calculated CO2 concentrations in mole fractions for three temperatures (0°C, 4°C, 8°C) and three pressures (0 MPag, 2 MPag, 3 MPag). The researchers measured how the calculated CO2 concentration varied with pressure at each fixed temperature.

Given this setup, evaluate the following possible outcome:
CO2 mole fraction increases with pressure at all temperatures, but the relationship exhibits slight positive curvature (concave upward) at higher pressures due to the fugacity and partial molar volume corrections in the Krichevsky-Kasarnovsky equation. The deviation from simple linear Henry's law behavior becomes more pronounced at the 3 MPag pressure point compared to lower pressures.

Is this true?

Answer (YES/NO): NO